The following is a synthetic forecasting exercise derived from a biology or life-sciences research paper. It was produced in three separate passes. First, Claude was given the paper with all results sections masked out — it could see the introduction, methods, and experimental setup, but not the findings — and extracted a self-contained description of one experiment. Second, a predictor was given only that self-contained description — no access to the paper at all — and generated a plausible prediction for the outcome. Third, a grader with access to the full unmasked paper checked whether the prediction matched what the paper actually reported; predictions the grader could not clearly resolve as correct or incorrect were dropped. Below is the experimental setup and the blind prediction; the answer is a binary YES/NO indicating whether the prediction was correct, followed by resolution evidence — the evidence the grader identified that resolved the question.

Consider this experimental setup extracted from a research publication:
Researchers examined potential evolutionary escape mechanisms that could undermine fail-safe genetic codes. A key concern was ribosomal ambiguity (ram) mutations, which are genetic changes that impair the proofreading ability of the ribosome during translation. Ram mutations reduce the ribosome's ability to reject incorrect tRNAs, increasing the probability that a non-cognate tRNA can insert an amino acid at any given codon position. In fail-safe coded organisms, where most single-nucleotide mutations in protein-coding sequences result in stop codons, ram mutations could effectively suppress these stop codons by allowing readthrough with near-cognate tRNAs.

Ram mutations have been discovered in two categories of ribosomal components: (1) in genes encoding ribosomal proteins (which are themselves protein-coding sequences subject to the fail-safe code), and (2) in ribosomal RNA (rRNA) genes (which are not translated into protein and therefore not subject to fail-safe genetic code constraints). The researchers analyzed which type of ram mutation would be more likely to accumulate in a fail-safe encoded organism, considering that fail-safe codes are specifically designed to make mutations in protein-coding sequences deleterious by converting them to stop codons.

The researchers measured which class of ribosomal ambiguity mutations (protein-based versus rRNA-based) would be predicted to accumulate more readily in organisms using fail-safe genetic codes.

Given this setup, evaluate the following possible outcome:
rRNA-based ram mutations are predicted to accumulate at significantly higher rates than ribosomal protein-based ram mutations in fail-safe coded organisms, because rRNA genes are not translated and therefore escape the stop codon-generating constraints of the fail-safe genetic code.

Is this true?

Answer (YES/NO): YES